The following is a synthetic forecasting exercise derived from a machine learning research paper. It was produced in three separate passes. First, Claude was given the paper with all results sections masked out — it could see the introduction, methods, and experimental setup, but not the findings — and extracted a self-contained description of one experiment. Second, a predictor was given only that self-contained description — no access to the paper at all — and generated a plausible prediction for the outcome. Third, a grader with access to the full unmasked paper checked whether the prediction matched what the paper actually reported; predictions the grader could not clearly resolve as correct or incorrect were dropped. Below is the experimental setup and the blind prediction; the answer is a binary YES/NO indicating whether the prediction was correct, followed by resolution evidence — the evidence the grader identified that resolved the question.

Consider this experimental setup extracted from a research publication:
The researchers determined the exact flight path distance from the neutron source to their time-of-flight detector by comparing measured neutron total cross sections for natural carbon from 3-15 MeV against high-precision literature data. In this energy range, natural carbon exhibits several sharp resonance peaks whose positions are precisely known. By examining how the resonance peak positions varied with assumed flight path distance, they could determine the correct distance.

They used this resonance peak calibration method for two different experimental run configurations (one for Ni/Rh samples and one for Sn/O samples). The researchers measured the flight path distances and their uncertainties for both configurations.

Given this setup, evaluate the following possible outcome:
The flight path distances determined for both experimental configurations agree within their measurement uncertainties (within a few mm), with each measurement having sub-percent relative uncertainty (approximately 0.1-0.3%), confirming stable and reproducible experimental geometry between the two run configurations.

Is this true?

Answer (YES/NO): NO